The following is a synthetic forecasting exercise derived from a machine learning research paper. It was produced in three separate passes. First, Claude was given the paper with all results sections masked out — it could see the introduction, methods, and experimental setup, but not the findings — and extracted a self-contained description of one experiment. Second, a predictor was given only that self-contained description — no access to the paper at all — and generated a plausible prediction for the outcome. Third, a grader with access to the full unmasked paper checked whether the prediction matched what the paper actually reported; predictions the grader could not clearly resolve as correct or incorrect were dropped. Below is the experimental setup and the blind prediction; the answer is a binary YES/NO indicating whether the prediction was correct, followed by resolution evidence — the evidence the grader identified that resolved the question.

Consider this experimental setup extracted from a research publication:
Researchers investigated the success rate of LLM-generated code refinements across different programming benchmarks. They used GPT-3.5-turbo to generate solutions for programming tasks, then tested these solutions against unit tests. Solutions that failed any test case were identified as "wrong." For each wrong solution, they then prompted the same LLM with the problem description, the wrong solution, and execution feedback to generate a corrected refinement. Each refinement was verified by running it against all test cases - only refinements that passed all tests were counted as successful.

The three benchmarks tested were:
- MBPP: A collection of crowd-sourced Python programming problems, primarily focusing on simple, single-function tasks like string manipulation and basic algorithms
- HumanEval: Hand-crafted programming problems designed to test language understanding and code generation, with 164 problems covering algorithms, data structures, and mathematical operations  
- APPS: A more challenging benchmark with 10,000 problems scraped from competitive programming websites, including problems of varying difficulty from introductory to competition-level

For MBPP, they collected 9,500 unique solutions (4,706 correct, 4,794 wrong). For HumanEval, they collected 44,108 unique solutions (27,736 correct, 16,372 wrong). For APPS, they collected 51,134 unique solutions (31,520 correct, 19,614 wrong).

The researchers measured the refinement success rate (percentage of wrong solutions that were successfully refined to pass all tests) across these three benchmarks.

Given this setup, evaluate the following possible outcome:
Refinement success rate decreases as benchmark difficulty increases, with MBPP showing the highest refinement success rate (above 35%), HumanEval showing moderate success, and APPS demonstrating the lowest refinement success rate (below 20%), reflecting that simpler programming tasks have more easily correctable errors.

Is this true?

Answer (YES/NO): NO